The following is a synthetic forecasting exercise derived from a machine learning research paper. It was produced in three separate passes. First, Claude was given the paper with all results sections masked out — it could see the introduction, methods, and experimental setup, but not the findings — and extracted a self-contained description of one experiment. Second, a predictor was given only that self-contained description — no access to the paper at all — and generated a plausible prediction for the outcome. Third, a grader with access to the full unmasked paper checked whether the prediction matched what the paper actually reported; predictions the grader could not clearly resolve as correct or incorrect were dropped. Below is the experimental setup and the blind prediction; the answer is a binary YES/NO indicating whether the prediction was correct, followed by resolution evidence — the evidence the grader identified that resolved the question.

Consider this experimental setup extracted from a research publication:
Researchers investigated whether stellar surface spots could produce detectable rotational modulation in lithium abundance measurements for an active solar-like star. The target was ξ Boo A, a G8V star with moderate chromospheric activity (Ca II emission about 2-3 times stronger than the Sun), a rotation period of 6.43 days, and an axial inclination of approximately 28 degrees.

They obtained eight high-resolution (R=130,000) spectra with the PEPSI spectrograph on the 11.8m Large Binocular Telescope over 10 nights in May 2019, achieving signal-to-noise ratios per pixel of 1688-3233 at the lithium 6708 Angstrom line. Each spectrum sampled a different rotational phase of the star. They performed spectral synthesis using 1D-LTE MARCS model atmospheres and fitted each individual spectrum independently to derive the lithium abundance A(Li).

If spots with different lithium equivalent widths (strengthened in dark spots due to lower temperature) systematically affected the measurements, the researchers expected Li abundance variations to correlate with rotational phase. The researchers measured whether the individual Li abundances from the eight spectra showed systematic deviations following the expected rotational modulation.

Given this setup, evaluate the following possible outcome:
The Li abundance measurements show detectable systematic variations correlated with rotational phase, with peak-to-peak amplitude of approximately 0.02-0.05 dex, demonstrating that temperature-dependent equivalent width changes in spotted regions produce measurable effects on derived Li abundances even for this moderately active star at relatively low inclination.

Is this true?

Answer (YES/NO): NO